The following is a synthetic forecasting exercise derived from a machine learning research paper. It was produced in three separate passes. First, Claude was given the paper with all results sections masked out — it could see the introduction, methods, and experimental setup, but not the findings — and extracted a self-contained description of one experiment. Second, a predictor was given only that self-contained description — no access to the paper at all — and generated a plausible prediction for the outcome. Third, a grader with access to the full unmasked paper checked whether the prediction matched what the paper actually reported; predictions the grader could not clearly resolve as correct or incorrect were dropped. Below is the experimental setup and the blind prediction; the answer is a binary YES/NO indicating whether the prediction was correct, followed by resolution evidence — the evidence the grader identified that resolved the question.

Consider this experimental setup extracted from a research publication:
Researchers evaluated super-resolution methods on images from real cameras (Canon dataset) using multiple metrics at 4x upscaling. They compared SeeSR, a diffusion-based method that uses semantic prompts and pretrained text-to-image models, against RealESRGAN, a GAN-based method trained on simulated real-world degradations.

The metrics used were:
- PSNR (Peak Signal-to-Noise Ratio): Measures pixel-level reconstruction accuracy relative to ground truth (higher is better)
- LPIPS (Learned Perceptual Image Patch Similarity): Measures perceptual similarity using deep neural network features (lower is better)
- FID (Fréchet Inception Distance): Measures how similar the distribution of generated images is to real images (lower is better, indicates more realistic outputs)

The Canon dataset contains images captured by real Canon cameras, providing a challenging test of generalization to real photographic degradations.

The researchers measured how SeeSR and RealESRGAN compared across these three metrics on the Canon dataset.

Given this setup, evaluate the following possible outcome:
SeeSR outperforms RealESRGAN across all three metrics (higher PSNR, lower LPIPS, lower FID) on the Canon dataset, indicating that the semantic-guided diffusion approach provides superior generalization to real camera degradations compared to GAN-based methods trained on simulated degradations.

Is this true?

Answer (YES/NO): NO